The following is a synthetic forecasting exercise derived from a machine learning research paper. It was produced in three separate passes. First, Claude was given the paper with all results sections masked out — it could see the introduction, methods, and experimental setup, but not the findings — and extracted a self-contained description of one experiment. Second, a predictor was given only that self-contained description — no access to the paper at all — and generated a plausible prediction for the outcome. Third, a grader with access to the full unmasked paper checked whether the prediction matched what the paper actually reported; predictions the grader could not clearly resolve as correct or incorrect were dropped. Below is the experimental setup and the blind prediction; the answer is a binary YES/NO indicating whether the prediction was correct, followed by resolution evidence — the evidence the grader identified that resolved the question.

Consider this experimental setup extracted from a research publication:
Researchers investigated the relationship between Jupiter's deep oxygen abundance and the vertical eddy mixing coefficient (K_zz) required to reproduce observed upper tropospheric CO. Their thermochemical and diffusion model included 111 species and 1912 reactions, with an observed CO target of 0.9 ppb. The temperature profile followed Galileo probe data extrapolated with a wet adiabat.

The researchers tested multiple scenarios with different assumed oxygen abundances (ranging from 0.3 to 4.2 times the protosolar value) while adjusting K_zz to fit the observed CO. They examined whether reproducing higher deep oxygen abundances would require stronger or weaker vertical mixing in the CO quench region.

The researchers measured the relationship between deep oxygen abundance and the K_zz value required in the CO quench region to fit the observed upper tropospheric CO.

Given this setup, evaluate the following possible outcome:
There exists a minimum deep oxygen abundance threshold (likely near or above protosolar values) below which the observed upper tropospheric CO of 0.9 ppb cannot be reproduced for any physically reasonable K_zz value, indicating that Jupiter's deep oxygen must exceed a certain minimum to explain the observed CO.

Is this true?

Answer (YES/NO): NO